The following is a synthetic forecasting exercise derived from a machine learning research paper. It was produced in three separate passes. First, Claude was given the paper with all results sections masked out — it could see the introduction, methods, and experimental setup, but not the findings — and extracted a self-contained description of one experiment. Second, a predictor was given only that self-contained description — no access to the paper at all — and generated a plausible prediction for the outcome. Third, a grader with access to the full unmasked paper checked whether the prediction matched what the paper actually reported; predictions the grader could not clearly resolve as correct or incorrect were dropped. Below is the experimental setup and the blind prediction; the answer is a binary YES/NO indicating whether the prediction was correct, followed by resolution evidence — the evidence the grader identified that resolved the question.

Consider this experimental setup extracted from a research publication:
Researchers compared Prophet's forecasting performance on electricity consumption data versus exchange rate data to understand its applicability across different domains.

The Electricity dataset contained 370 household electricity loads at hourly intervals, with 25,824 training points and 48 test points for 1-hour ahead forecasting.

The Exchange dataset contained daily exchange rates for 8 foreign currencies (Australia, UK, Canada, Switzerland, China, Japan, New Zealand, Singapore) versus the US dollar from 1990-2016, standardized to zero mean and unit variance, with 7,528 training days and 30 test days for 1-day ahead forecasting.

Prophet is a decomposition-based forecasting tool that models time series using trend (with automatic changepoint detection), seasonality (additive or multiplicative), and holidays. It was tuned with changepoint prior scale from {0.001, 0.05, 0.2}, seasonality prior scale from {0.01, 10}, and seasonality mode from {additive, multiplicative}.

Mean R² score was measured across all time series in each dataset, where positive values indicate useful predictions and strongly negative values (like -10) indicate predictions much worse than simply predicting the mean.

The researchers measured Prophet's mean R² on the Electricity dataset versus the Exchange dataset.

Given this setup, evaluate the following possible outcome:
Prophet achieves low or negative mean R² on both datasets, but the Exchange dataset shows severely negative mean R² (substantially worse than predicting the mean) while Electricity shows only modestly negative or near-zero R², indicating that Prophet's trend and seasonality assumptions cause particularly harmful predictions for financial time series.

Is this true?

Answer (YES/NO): NO